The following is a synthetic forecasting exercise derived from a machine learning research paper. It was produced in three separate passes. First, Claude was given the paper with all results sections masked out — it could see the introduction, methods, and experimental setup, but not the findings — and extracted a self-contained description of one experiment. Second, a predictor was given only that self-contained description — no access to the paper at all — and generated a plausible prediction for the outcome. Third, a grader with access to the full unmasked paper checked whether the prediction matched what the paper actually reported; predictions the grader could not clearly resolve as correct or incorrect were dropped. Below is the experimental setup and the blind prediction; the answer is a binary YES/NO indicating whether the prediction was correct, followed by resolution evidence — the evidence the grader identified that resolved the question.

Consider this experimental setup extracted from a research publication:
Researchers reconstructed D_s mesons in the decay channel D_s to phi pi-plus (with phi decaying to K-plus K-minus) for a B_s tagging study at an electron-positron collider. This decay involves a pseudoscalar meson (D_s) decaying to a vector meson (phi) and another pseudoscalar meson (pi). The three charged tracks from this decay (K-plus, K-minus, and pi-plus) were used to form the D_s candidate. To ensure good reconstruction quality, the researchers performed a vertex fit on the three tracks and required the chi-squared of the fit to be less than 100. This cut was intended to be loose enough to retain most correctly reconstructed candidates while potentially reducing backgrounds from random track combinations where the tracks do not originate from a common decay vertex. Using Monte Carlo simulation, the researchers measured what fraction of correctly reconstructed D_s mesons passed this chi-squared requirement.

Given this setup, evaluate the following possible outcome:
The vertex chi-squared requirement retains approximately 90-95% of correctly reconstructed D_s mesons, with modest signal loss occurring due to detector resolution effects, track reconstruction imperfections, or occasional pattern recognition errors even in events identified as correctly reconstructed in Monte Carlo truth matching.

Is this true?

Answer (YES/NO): NO